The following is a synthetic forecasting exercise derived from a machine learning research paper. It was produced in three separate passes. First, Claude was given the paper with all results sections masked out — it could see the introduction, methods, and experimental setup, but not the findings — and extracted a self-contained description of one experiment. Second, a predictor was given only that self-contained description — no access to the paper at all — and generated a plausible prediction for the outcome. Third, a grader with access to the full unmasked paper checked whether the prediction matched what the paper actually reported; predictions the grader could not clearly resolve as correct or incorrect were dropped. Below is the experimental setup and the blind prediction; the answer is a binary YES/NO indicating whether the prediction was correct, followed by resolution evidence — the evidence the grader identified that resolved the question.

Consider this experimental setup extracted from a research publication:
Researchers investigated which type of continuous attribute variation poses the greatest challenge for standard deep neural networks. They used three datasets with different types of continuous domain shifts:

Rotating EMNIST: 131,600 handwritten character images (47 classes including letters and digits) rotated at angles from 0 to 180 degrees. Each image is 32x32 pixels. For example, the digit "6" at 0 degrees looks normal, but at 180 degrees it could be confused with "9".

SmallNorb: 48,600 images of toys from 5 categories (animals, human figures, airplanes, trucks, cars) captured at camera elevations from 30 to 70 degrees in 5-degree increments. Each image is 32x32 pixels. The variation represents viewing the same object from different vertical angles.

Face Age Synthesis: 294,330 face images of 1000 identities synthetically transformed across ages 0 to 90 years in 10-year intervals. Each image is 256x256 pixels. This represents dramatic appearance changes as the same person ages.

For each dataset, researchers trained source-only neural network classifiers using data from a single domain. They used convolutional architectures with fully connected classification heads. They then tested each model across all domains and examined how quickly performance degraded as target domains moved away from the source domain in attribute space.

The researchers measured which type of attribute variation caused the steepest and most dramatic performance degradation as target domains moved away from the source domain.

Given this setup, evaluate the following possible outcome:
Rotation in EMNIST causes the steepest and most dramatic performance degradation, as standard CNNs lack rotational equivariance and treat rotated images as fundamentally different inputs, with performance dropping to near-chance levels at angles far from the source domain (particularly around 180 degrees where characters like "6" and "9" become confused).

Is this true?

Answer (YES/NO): YES